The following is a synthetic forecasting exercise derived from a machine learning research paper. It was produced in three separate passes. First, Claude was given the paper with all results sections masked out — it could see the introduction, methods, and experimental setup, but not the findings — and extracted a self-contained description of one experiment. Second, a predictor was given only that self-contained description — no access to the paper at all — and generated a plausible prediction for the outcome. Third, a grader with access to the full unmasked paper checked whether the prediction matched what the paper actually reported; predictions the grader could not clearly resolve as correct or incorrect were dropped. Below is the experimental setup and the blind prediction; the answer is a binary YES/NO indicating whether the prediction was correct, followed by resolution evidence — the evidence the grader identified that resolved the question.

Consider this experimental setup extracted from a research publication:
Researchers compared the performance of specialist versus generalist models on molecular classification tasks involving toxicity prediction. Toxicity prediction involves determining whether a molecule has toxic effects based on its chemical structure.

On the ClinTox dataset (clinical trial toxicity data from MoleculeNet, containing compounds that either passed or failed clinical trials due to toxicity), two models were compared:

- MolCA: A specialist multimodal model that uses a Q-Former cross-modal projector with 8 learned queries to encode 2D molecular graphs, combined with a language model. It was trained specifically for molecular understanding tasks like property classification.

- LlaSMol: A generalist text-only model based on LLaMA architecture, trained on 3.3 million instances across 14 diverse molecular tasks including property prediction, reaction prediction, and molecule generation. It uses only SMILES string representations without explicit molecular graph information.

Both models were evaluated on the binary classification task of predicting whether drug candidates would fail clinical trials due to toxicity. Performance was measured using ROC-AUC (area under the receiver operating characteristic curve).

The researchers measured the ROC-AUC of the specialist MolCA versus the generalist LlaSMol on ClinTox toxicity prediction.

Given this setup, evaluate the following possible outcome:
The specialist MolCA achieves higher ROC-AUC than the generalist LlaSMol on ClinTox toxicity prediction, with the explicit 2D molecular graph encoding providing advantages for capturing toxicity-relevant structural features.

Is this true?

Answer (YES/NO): YES